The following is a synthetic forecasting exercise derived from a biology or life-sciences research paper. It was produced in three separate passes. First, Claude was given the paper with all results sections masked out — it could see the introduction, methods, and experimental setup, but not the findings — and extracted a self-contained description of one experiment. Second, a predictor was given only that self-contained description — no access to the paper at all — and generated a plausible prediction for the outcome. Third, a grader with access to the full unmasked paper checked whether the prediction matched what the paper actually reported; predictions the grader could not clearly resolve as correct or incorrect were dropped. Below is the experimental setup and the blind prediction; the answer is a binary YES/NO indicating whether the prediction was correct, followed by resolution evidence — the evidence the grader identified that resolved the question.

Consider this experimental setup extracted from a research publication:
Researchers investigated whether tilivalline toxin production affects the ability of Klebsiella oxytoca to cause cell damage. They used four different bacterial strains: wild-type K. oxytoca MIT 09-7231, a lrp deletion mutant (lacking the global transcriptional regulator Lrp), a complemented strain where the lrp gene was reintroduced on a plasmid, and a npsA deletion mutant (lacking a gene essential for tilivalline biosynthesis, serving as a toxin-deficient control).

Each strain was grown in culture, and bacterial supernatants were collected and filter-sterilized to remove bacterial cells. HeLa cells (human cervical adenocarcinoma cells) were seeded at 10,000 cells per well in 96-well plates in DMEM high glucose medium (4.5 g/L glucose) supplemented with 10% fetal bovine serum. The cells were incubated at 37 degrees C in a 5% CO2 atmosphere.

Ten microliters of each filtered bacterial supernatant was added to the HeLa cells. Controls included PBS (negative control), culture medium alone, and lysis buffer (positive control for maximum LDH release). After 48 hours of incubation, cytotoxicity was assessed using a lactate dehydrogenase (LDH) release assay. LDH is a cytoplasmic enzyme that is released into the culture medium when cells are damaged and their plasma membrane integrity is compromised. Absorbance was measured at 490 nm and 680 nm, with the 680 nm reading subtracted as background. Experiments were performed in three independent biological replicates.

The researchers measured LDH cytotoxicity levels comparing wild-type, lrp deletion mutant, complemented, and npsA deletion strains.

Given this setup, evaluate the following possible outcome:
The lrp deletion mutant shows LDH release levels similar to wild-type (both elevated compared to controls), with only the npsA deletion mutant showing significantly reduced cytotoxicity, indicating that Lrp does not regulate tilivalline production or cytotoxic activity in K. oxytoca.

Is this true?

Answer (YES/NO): NO